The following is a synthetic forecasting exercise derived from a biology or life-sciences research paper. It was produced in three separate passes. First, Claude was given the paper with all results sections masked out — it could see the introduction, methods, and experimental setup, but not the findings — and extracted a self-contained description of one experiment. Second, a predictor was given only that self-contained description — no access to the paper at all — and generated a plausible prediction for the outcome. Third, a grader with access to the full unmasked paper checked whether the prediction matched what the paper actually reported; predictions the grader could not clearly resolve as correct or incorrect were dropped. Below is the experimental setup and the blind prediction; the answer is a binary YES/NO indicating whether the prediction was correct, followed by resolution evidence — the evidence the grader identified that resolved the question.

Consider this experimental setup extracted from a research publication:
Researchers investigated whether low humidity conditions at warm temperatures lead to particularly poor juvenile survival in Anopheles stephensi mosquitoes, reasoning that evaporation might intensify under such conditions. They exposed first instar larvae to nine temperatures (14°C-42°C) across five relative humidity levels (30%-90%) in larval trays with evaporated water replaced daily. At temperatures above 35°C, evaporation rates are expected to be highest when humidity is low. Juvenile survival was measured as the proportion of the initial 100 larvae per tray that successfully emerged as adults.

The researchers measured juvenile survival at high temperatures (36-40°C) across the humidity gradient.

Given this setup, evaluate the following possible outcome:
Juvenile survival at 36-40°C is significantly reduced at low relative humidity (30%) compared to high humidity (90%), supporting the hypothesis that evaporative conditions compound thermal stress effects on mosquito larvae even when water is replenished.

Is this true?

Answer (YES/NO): NO